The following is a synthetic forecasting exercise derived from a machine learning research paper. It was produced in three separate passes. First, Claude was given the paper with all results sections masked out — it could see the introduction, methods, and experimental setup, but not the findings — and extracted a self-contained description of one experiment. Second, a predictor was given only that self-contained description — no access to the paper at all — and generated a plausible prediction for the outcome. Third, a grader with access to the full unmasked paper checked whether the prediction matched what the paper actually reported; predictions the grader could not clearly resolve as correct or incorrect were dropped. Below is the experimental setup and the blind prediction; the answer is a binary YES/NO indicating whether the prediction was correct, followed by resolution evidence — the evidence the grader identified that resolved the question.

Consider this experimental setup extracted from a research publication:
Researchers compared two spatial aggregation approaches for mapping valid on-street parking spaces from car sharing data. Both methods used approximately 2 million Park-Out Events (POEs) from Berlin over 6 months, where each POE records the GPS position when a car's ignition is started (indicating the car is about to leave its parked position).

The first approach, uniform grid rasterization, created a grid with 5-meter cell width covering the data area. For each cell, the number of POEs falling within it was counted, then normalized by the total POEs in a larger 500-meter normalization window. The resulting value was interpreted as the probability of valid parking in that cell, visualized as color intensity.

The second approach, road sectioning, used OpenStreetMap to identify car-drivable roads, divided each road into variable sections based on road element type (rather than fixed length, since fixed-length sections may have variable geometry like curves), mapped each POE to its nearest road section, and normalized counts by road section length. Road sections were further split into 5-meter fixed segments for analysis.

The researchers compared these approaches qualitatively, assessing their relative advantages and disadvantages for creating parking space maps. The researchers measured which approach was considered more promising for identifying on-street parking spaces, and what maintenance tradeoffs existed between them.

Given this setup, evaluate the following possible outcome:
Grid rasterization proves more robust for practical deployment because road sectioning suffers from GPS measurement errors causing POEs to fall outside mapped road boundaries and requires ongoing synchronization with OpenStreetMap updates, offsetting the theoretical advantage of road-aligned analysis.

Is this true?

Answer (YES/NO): NO